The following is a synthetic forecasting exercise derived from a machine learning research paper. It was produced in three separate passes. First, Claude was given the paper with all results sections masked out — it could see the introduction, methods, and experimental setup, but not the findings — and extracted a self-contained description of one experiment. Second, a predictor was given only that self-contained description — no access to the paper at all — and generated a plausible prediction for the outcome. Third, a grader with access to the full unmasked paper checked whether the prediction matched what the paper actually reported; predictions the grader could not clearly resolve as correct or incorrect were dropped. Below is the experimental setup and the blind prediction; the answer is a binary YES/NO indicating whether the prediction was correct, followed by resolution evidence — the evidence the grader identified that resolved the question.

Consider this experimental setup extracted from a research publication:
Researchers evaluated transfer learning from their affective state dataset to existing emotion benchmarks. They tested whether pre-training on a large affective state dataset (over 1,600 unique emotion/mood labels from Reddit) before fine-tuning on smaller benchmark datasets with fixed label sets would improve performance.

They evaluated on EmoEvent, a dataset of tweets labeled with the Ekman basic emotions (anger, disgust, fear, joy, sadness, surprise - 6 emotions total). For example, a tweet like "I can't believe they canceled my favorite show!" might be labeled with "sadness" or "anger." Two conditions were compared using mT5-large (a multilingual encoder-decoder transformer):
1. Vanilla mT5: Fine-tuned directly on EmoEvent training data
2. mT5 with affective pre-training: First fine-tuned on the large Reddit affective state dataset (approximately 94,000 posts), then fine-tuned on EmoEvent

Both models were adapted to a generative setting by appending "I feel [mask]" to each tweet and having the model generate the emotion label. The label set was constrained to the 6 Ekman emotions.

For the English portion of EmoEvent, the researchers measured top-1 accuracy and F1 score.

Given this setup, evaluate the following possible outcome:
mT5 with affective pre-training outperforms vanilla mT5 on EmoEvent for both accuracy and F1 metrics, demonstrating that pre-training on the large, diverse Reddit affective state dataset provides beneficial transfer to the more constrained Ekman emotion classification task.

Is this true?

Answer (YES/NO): YES